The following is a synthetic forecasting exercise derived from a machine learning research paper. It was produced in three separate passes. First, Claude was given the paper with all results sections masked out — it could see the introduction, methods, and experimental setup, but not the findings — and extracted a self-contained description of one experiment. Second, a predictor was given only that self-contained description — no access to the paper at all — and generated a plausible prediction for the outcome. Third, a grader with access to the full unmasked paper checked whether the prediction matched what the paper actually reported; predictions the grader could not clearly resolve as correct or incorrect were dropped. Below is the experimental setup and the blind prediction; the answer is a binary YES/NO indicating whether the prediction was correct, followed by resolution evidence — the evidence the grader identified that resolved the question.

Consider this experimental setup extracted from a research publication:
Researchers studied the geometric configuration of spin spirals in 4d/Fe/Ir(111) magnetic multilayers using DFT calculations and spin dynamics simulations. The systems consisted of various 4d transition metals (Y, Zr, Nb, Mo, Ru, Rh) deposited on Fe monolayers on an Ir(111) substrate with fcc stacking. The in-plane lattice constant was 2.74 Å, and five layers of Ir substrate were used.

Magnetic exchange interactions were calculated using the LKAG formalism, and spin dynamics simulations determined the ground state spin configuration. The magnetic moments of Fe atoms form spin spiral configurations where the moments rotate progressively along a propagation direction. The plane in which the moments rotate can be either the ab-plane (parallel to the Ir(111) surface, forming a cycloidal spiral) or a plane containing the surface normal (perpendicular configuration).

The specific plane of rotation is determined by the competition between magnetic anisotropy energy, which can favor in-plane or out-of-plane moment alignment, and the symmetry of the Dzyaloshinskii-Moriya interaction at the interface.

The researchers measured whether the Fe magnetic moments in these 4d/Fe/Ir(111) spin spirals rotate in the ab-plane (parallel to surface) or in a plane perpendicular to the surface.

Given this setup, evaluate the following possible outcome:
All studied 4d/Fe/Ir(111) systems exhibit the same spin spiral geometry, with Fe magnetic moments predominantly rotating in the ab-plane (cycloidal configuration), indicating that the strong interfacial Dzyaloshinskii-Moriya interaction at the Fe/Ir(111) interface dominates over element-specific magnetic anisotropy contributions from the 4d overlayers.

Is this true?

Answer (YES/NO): YES